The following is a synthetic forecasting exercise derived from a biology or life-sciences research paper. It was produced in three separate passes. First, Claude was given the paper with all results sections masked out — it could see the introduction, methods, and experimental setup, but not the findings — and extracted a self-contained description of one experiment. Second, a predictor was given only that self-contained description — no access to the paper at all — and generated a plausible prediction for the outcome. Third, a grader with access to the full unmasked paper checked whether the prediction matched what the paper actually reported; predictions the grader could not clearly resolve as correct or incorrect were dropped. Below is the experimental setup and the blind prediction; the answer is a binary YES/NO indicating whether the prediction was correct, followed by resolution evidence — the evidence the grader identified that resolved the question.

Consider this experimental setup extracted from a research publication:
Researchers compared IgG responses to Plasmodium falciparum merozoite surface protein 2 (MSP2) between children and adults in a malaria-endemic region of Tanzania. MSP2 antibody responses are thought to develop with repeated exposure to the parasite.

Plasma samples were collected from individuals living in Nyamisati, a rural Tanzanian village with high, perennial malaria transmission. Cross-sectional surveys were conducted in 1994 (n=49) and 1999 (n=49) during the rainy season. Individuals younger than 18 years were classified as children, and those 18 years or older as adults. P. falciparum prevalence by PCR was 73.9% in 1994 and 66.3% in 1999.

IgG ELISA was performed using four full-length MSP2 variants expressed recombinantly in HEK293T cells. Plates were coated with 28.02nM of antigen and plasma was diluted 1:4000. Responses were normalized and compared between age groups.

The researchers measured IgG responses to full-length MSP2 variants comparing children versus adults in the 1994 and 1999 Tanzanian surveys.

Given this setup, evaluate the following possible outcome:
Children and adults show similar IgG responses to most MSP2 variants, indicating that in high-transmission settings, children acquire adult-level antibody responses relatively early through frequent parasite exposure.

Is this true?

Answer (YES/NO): NO